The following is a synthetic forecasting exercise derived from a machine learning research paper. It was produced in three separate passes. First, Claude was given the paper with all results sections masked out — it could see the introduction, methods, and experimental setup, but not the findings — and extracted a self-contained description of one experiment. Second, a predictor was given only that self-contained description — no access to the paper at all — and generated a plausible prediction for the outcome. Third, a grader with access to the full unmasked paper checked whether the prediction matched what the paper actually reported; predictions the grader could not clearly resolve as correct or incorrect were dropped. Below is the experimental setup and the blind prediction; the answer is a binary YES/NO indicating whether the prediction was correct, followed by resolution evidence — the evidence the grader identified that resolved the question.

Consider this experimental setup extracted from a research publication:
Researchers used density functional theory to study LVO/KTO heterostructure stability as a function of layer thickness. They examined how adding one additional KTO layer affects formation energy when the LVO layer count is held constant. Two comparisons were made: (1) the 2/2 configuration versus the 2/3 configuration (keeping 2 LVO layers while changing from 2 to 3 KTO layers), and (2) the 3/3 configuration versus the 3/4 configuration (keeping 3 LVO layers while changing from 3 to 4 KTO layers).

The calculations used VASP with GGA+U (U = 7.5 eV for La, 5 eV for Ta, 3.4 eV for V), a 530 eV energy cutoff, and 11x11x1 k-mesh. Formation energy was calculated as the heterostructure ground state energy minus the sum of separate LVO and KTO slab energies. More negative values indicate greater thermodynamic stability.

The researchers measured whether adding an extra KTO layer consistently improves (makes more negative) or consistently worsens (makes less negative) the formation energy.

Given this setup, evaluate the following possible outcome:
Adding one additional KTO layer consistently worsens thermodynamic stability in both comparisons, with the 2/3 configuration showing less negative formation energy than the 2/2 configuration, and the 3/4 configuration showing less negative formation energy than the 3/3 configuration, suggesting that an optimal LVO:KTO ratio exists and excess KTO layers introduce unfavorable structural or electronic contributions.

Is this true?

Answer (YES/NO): NO